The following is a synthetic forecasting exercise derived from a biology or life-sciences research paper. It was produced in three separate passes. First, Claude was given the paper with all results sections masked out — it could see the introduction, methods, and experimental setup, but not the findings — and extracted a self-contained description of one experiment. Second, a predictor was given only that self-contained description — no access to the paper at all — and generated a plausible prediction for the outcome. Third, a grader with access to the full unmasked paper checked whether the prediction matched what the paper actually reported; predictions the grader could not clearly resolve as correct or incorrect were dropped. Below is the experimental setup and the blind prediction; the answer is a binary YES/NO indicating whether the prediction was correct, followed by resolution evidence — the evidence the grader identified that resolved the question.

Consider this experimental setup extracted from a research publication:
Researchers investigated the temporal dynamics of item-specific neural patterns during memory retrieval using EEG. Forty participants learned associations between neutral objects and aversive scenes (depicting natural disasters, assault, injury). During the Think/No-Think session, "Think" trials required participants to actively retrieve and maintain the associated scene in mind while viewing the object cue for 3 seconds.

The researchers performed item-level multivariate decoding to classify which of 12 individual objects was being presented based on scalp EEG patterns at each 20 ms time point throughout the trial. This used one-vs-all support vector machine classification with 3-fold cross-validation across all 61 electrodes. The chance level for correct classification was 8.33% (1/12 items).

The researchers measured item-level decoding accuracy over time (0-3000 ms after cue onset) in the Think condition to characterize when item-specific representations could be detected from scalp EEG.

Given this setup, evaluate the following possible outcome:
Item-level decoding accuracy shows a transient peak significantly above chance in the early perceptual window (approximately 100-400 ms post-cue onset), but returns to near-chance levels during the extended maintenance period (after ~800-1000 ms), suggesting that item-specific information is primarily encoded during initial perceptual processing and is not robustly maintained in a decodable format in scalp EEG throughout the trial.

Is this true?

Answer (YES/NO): NO